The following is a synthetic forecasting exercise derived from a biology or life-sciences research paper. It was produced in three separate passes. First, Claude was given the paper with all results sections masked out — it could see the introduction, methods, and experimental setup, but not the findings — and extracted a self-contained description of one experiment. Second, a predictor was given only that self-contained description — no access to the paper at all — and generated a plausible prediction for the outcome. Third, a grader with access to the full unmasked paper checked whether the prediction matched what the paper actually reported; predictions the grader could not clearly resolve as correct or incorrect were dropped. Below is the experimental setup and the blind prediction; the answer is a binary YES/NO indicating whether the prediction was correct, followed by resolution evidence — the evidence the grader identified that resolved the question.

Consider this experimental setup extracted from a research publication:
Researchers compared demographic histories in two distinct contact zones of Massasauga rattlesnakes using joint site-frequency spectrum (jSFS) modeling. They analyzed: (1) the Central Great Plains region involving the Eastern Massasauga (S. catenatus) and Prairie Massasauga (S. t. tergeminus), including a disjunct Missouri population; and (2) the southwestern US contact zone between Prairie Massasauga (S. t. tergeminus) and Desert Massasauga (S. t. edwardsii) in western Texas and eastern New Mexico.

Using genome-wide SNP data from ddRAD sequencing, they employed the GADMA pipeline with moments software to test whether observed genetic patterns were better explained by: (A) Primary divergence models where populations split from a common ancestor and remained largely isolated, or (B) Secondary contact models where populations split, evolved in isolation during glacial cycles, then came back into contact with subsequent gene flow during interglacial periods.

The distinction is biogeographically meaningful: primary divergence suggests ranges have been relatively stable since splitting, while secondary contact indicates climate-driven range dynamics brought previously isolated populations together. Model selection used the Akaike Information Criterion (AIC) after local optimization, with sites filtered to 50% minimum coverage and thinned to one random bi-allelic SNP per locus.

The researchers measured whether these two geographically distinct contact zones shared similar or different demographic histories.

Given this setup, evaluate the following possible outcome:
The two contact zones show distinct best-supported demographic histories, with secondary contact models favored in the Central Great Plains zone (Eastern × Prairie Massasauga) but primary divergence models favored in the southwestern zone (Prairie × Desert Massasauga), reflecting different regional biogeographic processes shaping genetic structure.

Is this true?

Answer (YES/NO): YES